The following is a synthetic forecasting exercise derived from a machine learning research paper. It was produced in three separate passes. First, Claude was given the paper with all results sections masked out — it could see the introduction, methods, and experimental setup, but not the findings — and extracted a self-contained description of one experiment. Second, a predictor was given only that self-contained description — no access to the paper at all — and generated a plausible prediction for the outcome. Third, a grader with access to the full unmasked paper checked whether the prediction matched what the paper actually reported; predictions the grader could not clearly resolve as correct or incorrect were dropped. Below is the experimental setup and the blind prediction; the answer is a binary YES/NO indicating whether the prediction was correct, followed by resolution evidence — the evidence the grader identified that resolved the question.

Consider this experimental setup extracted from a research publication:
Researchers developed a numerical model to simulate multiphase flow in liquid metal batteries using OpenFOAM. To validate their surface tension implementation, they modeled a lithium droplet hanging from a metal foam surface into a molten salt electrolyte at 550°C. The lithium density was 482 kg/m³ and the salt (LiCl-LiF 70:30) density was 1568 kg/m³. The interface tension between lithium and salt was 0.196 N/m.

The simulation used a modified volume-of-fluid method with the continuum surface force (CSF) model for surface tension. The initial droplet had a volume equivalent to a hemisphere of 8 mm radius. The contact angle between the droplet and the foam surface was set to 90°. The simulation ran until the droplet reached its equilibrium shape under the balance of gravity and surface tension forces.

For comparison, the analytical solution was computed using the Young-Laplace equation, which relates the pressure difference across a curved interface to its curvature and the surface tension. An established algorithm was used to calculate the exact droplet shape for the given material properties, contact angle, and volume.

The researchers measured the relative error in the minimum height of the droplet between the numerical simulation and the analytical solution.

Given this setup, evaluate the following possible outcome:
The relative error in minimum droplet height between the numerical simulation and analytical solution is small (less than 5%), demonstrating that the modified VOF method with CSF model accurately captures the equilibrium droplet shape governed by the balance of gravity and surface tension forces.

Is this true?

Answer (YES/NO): YES